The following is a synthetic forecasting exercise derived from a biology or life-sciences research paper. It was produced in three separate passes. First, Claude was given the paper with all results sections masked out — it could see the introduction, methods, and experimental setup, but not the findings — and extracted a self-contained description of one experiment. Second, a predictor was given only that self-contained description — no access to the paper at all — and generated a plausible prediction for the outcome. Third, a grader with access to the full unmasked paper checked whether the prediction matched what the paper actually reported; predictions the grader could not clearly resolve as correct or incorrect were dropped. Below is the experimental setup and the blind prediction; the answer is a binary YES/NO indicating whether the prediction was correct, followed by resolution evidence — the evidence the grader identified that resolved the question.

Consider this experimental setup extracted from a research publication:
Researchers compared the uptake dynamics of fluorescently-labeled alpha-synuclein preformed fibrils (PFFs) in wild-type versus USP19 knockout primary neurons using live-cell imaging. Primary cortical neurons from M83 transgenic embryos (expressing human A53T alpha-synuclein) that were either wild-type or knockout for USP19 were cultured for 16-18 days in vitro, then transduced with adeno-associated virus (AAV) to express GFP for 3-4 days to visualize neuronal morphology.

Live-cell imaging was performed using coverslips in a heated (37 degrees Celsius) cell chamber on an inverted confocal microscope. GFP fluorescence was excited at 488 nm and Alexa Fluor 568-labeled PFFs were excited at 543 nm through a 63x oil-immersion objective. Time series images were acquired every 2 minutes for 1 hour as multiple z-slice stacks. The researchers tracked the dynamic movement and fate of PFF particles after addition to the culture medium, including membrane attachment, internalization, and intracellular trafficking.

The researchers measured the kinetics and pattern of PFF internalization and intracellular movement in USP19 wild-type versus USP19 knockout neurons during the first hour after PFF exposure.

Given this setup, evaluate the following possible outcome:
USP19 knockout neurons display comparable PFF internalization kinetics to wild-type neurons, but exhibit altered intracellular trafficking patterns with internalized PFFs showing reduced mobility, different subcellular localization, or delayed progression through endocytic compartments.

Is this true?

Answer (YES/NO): NO